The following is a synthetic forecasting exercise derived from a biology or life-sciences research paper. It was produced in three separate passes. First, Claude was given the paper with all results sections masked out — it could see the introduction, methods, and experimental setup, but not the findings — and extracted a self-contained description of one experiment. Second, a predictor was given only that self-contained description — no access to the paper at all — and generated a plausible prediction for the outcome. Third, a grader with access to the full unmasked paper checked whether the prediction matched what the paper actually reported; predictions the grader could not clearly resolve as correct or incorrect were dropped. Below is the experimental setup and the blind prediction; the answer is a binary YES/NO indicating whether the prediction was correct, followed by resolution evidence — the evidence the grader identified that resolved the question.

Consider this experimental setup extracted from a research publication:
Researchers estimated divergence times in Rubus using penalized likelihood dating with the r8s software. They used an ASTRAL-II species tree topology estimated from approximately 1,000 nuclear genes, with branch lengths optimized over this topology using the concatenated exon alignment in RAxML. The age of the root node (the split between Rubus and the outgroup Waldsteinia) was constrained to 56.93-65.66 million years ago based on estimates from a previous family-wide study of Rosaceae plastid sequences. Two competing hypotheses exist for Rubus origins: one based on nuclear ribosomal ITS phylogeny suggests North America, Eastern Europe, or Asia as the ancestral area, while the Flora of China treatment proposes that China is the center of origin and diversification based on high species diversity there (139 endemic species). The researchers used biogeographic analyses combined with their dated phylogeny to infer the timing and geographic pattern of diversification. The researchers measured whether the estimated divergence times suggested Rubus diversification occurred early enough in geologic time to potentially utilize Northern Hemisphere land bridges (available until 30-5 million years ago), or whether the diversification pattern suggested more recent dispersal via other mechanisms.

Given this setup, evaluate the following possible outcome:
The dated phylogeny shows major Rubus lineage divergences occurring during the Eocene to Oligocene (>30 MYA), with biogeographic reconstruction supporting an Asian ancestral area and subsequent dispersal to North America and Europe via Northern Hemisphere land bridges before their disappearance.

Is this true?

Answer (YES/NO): NO